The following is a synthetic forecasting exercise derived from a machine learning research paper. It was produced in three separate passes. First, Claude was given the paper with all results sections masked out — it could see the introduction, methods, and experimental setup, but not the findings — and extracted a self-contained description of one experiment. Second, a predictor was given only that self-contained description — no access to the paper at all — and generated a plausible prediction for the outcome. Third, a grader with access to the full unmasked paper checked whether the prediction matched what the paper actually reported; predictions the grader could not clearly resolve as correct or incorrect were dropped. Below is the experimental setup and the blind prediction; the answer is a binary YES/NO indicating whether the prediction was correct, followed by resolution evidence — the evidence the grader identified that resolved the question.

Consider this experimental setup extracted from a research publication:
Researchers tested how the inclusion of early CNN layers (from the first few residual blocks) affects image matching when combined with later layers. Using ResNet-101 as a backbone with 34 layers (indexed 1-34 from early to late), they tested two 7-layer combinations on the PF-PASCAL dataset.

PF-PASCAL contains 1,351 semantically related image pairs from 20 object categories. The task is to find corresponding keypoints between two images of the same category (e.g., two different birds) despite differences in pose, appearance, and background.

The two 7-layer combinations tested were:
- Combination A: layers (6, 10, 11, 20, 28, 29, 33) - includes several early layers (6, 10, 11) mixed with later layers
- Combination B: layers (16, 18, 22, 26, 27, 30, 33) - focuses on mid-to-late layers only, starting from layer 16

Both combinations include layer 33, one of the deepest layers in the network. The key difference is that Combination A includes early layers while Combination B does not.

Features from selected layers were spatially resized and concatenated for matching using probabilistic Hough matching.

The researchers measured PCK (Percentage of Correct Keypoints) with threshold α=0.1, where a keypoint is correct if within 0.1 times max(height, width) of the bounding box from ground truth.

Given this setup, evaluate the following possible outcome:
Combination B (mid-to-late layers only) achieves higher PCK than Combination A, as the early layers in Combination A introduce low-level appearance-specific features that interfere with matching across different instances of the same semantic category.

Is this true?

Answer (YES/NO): YES